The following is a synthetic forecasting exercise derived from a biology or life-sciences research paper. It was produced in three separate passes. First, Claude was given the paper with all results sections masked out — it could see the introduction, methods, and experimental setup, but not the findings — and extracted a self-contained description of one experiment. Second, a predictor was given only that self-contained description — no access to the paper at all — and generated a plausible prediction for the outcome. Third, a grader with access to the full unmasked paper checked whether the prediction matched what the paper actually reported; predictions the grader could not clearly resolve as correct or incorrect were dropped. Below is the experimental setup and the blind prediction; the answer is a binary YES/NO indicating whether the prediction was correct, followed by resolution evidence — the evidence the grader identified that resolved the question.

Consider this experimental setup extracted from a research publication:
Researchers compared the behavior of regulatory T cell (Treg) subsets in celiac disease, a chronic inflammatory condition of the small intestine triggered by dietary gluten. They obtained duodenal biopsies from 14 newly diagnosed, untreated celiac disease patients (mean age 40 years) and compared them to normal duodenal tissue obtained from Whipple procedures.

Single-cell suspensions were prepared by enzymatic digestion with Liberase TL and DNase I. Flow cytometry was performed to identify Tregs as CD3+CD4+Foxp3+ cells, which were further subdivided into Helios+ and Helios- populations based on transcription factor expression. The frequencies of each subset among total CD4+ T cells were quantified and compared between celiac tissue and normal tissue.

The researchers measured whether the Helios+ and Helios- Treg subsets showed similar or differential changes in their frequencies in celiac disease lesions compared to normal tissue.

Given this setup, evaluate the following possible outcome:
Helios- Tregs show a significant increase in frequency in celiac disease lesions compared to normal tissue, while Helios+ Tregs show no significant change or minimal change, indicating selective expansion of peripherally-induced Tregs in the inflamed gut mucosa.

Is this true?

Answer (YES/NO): NO